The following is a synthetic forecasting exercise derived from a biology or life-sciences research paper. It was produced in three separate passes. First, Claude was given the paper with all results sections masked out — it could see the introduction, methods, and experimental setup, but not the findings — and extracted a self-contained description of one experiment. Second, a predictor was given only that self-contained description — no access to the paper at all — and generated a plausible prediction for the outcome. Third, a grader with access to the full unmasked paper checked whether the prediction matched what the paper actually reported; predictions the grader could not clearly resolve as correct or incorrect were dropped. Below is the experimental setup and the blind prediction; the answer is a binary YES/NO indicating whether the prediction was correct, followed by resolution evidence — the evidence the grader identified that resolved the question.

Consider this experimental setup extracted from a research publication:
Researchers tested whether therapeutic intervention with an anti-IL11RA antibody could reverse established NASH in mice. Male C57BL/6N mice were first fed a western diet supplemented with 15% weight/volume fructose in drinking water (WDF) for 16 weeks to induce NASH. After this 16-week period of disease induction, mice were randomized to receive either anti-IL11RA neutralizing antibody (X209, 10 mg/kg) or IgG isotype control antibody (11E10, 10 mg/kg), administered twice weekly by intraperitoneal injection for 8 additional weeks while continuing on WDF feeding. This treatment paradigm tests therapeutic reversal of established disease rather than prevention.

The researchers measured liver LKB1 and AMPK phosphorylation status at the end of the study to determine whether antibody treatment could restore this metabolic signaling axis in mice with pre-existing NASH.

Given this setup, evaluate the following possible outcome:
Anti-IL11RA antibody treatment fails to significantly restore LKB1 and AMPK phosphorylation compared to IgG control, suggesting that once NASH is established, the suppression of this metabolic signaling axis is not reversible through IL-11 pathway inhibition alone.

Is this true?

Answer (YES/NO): NO